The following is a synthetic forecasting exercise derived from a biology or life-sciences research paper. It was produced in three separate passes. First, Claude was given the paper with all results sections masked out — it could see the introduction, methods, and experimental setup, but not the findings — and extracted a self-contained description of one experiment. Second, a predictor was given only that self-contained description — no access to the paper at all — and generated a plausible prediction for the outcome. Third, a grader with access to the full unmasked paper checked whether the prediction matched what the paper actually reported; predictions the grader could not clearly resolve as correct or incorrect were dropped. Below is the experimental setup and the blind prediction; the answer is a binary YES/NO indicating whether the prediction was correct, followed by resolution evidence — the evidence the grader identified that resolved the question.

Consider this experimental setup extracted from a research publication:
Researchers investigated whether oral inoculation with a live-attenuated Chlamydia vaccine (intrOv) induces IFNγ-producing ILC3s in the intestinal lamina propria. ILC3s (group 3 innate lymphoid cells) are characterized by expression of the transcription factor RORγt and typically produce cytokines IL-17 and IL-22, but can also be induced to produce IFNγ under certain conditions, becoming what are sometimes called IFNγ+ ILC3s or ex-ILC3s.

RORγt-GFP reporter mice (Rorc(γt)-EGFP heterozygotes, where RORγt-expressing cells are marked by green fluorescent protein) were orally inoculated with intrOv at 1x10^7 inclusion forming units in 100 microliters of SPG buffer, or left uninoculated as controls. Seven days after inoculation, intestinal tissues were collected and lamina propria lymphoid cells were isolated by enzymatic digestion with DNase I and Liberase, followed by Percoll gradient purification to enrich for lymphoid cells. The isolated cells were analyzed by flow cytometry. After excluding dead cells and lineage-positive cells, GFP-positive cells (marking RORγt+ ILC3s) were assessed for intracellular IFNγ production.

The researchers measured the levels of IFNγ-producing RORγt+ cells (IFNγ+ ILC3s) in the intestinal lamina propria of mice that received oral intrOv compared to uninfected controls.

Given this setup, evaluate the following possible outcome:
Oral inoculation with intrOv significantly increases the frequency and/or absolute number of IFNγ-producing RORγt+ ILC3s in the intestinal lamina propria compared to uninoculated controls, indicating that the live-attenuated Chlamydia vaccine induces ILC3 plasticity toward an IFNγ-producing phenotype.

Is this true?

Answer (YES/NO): YES